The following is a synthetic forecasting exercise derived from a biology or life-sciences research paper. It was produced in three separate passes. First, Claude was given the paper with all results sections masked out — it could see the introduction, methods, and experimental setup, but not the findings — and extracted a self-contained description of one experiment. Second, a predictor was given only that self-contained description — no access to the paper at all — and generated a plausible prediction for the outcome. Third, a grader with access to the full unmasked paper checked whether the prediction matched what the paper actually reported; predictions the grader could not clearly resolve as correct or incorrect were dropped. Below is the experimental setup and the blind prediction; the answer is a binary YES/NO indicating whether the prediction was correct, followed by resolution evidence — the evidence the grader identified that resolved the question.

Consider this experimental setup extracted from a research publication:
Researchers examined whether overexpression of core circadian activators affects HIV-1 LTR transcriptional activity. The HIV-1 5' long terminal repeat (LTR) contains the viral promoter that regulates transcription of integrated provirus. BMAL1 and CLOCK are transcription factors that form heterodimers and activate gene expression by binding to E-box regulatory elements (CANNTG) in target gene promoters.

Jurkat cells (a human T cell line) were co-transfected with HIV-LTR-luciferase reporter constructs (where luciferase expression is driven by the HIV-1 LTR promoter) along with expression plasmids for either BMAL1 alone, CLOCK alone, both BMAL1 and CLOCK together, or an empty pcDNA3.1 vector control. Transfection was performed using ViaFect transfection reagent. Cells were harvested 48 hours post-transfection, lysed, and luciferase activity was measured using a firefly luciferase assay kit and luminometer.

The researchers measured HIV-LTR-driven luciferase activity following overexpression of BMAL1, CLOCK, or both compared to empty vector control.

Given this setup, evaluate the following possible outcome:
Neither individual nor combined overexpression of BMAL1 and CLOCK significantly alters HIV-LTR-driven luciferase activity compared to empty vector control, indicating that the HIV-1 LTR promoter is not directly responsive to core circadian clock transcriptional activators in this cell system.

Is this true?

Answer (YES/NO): NO